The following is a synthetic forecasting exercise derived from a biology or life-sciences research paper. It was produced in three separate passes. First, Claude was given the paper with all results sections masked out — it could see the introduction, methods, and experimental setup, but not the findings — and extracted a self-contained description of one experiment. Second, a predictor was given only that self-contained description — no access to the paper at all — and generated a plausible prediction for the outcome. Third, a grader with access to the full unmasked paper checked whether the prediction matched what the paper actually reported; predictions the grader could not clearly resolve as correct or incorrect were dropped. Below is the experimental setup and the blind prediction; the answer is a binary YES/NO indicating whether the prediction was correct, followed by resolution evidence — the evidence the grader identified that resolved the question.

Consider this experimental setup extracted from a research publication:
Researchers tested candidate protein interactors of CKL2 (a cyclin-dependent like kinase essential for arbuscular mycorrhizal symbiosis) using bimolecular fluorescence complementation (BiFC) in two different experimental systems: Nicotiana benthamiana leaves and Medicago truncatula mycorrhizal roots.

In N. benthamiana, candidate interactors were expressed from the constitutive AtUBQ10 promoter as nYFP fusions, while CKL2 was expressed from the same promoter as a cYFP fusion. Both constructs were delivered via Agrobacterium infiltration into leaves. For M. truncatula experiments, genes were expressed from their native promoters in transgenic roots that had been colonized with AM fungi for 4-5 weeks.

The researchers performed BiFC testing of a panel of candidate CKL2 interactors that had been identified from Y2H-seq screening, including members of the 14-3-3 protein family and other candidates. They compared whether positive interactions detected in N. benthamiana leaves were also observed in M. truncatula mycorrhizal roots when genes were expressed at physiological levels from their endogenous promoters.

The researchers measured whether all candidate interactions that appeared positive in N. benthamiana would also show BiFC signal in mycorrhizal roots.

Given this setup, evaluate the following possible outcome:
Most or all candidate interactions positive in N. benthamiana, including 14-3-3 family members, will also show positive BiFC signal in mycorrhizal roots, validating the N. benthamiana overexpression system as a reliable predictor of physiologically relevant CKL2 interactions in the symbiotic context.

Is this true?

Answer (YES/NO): NO